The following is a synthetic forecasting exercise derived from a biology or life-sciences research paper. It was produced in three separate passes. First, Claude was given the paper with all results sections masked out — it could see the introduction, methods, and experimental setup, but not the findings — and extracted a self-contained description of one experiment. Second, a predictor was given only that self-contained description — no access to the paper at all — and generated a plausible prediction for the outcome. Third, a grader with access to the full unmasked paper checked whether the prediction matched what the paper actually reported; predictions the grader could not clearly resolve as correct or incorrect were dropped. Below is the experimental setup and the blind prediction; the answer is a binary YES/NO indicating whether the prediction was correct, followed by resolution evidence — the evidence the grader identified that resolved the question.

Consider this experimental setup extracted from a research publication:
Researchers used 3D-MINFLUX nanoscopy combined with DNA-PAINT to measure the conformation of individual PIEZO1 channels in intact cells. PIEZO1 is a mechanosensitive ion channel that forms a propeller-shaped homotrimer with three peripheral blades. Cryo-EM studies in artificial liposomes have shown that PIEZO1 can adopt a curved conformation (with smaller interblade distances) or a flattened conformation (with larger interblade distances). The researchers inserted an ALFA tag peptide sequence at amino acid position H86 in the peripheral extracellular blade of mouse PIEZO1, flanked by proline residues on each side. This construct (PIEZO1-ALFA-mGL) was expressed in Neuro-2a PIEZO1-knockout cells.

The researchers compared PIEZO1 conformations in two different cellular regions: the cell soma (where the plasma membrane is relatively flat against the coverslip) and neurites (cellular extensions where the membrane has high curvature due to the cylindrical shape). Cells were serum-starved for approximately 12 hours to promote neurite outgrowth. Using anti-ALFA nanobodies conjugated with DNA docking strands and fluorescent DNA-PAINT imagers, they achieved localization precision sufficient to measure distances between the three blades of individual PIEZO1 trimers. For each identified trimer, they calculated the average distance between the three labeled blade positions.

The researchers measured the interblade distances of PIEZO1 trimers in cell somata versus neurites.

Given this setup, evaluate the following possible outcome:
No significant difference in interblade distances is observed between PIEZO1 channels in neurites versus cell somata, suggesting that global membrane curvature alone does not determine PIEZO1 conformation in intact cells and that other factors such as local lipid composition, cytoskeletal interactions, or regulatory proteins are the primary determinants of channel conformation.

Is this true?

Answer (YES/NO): NO